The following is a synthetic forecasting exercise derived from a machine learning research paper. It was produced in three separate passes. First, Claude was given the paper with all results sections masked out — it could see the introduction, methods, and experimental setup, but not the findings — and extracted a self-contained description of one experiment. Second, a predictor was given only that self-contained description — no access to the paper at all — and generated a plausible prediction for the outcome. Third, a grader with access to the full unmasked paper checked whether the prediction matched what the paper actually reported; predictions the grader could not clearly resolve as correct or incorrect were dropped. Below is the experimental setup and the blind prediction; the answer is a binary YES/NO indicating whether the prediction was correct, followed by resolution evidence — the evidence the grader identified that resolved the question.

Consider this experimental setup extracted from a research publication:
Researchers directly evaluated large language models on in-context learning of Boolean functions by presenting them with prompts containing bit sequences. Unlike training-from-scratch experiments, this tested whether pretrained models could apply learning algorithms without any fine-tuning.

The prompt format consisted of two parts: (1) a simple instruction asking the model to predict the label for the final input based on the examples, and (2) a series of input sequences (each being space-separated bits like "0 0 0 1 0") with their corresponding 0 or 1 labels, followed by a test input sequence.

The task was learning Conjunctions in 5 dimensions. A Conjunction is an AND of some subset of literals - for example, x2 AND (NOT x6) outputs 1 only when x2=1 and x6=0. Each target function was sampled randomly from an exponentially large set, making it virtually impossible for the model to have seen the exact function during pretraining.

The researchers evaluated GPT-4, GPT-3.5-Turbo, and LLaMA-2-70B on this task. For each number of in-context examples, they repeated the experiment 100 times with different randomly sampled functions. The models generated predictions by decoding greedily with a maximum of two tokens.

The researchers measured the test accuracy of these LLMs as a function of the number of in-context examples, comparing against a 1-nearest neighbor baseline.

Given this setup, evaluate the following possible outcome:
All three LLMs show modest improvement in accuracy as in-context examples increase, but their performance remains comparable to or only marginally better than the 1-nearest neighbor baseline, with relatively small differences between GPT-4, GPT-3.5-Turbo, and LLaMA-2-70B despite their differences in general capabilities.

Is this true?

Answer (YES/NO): NO